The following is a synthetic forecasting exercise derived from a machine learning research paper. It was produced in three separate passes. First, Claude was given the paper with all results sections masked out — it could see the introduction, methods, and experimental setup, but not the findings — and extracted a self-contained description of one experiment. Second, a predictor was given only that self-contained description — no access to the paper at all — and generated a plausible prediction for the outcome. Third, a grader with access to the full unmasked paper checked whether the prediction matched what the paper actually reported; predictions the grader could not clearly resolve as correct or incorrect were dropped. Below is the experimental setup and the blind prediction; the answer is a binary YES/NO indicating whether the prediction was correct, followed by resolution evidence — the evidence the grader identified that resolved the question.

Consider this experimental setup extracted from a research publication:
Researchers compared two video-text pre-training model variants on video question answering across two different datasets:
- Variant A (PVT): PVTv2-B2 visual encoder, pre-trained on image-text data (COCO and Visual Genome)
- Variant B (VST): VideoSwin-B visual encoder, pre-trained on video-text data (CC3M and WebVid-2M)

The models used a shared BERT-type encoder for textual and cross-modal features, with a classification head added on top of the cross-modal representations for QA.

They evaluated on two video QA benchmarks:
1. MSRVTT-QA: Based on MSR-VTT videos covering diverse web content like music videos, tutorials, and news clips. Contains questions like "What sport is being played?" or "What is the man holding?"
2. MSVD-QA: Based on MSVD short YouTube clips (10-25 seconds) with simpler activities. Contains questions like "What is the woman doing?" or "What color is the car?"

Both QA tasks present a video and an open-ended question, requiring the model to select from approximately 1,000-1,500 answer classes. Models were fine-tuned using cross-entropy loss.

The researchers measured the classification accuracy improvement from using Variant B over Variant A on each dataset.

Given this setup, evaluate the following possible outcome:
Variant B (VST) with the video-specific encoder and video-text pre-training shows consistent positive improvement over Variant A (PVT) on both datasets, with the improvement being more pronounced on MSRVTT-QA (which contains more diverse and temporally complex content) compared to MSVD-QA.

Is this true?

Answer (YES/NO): YES